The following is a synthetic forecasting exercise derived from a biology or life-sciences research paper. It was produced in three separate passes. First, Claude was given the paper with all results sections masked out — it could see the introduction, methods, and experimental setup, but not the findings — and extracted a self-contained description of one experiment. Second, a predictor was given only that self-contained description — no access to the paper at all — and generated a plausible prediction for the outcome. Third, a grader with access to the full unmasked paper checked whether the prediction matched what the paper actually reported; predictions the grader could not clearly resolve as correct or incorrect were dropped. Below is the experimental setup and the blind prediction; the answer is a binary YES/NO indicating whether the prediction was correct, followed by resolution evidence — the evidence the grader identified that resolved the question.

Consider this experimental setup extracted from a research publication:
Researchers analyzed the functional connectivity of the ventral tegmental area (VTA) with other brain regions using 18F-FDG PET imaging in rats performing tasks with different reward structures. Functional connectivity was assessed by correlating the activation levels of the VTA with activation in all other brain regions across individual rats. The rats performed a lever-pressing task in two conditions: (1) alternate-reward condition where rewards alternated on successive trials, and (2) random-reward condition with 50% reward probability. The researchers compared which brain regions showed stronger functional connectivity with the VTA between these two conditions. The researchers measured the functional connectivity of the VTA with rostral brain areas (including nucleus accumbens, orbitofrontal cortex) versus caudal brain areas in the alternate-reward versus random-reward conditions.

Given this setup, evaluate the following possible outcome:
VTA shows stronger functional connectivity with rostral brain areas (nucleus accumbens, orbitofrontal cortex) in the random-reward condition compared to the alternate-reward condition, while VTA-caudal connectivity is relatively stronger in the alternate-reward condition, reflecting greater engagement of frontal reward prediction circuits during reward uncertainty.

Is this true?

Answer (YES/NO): NO